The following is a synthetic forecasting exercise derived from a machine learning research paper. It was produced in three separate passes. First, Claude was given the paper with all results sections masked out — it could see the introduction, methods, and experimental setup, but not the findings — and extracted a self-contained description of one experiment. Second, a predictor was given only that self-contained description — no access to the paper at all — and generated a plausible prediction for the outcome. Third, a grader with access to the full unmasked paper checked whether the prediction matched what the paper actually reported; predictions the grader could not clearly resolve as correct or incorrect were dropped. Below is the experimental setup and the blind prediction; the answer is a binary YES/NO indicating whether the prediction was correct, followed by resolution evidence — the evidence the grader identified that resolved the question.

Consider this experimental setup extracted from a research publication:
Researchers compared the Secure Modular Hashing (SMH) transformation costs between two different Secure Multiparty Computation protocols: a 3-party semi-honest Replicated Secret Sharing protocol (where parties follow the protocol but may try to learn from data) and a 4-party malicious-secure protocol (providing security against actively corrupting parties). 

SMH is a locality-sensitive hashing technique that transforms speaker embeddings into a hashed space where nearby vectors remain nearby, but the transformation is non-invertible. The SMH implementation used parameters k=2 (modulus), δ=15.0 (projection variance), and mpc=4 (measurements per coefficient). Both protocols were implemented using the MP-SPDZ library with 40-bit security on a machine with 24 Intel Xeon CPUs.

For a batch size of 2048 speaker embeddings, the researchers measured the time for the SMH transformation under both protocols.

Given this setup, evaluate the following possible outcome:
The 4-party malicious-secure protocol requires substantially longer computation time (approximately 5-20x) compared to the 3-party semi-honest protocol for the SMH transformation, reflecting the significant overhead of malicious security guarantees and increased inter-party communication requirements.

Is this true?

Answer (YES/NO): NO